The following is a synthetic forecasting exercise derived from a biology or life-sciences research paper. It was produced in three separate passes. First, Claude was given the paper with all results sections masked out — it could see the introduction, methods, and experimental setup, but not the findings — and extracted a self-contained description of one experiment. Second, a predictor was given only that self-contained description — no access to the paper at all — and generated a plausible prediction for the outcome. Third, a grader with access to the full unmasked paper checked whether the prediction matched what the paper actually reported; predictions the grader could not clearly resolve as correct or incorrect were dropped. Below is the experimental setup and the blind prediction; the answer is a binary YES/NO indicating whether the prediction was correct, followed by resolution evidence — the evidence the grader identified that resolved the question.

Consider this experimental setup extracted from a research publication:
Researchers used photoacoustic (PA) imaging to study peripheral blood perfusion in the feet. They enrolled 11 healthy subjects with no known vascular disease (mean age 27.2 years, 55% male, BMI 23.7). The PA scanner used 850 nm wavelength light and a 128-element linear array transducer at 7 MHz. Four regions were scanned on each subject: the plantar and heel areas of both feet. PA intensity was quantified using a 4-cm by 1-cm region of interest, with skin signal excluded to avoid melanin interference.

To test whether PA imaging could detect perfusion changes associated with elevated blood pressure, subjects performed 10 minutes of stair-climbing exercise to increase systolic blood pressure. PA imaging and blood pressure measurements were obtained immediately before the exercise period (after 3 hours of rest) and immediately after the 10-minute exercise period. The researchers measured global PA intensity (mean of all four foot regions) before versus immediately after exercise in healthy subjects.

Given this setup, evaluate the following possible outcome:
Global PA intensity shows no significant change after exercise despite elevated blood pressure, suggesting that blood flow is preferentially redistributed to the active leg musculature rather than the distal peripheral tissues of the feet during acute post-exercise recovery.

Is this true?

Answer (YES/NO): NO